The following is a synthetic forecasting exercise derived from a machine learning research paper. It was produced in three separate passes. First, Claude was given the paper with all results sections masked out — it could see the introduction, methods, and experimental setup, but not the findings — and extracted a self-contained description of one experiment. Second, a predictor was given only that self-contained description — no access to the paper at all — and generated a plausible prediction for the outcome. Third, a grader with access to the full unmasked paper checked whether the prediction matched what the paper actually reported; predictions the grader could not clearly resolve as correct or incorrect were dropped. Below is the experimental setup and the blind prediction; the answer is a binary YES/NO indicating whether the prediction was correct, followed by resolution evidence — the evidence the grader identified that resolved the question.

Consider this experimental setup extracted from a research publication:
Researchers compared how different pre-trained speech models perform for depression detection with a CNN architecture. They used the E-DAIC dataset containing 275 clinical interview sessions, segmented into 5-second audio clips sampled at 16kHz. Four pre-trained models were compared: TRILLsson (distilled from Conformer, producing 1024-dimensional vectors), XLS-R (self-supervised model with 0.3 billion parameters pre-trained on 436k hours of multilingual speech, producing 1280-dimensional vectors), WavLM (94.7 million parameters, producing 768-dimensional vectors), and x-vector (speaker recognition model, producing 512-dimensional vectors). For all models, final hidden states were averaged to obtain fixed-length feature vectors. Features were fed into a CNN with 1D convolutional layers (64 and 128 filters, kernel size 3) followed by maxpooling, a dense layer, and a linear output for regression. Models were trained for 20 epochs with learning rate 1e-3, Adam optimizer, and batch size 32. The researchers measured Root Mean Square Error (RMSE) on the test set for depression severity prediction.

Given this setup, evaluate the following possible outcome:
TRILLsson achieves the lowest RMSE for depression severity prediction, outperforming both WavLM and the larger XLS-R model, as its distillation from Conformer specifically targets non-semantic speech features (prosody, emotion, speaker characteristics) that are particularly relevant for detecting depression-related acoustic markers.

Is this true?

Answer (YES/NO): YES